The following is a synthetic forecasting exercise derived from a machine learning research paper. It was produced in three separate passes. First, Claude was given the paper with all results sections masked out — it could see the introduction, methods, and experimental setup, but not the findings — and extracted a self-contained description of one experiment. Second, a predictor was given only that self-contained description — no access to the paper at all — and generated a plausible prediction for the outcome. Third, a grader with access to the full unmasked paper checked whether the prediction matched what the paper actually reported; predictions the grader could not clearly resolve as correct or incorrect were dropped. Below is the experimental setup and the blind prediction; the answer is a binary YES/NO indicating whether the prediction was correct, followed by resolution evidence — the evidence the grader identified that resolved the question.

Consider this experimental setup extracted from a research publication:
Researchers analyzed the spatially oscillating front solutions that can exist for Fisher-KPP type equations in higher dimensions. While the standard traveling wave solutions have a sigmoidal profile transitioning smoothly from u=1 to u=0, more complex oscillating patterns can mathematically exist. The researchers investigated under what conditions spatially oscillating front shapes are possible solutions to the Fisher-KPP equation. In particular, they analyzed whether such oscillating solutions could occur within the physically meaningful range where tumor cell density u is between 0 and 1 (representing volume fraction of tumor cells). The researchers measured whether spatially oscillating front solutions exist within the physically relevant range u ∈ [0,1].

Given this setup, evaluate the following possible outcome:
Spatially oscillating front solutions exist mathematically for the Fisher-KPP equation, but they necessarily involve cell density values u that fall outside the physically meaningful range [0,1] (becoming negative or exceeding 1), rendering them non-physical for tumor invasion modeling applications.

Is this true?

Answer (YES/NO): YES